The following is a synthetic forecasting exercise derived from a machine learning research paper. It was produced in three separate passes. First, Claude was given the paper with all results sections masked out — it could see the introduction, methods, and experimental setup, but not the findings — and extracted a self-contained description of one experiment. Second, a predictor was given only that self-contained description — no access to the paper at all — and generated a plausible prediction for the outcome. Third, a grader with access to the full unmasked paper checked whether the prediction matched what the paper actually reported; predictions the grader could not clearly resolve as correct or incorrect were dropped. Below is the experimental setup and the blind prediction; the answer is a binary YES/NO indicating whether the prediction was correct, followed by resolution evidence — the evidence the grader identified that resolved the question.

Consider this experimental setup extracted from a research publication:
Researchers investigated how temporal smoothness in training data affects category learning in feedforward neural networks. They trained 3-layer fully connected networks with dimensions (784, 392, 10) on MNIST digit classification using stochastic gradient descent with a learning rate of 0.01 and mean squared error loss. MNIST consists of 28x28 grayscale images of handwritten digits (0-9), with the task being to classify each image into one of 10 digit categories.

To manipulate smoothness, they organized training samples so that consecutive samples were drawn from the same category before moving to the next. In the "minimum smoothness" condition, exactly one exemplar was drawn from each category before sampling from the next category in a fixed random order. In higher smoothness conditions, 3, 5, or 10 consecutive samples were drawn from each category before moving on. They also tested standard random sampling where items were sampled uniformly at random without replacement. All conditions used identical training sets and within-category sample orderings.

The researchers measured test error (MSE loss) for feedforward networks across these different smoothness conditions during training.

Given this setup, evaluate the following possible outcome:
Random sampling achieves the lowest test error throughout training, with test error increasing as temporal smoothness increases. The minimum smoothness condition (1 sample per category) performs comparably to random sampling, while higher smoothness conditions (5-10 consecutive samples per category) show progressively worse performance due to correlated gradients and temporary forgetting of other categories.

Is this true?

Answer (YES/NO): NO